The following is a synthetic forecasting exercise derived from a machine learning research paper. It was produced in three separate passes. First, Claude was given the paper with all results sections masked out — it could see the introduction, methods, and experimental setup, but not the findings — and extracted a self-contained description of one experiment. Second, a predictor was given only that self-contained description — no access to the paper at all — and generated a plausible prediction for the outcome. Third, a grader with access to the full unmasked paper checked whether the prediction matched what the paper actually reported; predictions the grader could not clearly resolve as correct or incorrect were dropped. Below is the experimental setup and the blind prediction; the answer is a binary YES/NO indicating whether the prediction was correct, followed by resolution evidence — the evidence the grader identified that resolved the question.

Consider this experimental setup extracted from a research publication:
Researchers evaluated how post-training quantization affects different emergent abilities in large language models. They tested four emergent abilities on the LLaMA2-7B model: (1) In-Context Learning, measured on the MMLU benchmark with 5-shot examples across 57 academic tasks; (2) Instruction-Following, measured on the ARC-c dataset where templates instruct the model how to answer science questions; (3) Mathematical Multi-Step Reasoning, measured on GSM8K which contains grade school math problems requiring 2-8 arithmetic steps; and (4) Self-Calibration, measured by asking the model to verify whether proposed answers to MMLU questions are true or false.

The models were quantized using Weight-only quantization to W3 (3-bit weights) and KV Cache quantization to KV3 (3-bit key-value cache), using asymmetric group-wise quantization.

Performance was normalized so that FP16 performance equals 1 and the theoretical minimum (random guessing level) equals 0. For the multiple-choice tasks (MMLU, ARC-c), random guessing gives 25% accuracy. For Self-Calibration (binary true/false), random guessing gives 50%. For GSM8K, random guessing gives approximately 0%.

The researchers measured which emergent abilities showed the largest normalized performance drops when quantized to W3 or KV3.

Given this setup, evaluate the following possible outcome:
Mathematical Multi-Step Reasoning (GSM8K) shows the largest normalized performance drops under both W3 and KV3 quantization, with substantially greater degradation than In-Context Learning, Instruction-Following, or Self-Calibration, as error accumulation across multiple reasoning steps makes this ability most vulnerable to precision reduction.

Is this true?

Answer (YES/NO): NO